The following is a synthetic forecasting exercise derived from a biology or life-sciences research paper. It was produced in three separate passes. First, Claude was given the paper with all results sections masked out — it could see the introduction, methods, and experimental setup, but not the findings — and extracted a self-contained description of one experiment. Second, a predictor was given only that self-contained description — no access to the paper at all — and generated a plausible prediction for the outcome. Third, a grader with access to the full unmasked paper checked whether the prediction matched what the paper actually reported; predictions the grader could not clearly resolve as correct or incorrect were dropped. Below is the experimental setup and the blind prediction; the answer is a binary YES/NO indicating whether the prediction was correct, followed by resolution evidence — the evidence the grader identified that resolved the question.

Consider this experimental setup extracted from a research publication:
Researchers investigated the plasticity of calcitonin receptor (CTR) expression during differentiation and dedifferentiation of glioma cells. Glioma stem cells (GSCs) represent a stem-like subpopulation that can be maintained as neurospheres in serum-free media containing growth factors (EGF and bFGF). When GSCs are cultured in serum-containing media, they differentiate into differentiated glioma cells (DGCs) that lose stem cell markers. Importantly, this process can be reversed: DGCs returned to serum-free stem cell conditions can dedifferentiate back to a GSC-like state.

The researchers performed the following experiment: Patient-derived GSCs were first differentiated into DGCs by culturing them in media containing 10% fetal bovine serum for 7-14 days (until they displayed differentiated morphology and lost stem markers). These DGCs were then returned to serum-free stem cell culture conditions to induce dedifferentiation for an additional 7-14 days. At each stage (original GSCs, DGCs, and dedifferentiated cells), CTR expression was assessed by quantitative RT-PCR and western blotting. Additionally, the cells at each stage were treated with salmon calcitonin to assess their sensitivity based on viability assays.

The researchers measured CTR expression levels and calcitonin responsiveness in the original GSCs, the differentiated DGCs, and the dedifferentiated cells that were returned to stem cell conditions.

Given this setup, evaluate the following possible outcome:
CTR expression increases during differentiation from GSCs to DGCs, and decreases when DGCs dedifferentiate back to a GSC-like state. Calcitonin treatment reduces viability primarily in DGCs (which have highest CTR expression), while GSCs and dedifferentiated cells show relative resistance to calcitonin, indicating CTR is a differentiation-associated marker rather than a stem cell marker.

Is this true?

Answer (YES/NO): NO